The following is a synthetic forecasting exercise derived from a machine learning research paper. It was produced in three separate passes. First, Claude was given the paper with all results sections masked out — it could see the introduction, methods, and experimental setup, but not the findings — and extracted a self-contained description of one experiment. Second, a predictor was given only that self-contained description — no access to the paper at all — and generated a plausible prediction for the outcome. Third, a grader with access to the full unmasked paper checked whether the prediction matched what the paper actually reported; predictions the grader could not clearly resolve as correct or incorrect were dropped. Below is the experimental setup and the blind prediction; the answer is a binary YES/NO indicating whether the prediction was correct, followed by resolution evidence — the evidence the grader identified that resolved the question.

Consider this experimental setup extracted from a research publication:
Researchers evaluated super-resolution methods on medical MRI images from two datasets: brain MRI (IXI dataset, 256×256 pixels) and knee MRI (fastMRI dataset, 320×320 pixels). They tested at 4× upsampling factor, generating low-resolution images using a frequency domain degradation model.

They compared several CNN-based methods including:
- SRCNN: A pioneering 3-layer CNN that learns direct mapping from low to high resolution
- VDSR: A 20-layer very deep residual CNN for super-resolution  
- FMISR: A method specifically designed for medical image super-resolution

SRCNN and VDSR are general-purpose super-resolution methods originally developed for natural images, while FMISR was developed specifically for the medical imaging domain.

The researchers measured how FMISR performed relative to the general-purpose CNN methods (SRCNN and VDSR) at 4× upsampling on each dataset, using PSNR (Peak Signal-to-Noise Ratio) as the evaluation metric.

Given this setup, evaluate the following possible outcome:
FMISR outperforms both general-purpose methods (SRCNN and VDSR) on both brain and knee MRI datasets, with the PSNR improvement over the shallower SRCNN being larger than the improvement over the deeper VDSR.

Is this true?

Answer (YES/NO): NO